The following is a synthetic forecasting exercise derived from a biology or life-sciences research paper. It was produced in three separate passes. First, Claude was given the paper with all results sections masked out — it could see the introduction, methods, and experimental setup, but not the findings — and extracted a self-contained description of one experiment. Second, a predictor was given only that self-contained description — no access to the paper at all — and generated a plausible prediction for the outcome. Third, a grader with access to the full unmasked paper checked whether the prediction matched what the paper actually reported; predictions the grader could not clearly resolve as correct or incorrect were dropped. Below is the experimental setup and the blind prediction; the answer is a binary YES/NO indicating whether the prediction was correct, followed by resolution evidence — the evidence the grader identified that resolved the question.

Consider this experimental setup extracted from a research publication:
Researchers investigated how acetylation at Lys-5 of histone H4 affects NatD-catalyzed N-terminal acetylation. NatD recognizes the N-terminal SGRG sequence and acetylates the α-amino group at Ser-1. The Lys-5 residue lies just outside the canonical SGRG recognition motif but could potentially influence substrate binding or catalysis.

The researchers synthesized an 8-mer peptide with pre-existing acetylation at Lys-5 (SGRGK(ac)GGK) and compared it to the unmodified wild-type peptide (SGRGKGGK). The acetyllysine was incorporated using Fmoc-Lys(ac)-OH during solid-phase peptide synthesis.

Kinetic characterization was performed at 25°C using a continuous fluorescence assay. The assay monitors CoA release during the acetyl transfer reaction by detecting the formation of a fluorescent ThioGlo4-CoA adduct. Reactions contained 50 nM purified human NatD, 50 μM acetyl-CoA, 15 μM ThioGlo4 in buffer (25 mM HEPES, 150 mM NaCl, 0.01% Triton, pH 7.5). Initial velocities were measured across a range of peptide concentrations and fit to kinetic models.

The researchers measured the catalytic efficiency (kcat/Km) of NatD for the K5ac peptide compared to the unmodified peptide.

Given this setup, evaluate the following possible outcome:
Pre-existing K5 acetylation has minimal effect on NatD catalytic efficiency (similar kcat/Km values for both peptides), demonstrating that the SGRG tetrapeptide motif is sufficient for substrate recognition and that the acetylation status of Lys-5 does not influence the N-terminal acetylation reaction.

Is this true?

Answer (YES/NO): YES